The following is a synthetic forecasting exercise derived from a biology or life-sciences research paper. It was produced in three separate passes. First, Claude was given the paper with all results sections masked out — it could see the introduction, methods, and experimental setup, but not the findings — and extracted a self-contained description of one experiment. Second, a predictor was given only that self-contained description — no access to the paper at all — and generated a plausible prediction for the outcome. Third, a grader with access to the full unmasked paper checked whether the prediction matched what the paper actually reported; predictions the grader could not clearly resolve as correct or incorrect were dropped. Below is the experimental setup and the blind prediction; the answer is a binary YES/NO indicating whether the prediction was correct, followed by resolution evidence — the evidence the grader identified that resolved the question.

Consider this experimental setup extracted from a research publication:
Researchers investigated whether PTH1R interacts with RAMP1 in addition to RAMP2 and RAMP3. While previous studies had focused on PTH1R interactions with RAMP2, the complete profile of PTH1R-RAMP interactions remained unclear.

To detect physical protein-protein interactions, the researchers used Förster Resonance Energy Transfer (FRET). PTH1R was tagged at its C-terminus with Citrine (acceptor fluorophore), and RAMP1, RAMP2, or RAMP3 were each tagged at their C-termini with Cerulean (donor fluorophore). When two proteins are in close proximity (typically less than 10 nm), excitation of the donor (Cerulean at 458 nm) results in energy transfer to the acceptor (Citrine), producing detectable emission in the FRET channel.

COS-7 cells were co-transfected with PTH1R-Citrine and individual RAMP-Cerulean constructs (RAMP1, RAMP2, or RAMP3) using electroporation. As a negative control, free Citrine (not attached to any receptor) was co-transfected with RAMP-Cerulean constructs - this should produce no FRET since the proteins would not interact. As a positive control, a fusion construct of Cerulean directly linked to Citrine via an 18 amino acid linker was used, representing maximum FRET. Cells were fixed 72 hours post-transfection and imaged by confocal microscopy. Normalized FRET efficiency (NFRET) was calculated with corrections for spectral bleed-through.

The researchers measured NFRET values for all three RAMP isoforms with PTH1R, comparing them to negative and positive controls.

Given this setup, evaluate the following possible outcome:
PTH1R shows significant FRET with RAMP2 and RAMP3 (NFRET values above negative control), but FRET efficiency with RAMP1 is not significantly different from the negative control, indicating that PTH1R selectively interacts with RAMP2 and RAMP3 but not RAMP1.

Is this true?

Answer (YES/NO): YES